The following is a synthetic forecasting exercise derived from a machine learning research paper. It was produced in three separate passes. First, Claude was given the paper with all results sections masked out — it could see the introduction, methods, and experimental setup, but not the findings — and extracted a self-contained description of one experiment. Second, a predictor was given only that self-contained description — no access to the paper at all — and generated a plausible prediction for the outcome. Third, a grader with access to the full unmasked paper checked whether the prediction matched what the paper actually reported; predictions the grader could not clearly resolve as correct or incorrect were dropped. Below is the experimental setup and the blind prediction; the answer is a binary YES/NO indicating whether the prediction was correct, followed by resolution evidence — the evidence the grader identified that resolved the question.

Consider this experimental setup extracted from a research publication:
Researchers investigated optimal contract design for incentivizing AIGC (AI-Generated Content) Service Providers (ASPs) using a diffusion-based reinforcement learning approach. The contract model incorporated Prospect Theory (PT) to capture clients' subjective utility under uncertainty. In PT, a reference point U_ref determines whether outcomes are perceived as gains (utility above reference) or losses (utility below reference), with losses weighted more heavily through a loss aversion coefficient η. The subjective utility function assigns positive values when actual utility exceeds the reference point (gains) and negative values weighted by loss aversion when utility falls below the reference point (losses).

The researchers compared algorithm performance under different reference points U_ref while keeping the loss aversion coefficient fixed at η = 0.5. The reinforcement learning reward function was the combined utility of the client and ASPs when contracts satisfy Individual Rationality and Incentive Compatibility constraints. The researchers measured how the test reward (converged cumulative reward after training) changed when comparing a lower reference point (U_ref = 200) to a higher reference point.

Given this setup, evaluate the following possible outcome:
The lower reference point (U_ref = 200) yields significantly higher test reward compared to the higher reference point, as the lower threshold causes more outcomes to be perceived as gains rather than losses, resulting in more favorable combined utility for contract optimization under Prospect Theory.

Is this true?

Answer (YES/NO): YES